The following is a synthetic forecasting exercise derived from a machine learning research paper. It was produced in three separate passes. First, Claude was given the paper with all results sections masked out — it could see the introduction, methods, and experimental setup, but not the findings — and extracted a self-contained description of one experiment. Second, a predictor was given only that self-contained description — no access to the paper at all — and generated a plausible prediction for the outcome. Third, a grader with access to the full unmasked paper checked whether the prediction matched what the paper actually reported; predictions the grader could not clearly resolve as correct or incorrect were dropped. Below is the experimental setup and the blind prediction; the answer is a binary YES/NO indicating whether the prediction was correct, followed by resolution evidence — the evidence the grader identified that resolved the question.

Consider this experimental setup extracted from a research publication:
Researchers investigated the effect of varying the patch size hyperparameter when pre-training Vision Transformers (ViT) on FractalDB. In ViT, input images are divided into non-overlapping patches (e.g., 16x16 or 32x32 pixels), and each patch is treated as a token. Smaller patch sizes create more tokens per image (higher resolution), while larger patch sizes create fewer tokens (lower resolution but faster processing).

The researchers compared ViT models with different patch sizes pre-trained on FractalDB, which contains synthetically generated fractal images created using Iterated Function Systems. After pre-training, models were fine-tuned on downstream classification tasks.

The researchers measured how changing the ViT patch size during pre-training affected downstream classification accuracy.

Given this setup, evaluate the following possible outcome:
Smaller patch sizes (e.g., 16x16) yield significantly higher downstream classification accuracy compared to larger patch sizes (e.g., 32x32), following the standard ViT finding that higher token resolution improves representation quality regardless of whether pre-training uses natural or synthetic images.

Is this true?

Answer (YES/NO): YES